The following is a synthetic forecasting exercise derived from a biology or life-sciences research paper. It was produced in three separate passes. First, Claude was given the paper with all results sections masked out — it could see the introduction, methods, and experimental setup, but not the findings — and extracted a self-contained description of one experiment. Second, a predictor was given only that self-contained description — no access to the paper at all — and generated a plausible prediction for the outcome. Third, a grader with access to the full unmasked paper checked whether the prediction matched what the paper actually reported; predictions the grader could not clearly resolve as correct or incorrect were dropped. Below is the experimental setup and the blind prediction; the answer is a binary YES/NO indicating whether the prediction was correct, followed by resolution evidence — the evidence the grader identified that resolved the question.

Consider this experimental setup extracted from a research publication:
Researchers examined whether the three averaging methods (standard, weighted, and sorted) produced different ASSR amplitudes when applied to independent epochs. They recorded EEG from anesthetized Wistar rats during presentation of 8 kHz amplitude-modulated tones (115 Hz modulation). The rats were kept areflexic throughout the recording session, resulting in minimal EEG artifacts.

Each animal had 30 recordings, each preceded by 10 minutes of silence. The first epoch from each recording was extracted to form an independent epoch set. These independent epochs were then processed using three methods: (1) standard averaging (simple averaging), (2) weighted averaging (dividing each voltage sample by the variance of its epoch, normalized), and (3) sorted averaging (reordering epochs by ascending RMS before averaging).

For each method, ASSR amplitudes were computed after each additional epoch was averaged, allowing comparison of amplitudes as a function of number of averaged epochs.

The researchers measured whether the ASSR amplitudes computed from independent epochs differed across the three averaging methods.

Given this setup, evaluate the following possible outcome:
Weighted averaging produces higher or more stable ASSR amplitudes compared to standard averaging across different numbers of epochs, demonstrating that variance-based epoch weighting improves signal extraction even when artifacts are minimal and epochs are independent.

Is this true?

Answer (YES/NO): NO